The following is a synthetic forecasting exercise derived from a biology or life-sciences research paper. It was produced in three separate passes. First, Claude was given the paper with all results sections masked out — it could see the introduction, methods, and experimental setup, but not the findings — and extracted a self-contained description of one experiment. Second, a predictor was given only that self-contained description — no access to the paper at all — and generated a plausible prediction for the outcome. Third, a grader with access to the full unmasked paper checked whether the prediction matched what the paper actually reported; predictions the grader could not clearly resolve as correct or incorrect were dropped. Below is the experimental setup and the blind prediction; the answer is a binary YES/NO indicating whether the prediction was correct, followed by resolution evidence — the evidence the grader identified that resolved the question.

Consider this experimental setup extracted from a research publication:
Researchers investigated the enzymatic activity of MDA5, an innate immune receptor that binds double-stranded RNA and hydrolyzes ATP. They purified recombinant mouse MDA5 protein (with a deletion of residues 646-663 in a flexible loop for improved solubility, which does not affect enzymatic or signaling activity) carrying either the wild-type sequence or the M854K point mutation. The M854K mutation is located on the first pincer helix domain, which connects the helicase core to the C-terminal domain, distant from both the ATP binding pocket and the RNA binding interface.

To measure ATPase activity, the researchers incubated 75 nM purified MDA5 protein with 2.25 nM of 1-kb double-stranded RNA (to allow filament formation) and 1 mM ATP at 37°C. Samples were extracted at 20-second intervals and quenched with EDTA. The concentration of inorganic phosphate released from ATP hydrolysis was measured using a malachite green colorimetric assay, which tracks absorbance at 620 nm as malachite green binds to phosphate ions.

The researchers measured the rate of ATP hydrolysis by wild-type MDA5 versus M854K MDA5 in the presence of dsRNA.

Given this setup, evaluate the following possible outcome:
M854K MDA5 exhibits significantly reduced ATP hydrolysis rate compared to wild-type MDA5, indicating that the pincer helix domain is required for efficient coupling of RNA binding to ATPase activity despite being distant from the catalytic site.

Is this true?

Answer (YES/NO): NO